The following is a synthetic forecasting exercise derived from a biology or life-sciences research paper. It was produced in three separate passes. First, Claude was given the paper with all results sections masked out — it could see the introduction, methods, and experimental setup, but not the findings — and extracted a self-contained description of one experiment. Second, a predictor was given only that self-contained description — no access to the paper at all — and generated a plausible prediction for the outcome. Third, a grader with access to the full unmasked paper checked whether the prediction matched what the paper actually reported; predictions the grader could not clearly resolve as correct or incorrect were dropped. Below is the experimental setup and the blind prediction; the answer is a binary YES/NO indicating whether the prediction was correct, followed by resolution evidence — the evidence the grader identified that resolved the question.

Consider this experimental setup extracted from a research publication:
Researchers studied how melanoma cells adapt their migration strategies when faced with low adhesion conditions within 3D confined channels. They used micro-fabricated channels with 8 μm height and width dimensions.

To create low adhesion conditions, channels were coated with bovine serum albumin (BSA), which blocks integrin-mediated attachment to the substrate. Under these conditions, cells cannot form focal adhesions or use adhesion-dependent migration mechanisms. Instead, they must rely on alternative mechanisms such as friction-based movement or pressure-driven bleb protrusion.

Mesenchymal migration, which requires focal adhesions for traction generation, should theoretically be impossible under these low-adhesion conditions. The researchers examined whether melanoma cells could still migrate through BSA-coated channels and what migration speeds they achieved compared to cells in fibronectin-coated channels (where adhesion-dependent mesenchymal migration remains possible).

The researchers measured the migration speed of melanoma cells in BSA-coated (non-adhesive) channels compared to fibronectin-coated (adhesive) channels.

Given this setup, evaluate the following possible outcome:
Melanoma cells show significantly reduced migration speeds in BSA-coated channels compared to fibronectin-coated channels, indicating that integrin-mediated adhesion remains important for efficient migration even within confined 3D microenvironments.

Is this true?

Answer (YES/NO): NO